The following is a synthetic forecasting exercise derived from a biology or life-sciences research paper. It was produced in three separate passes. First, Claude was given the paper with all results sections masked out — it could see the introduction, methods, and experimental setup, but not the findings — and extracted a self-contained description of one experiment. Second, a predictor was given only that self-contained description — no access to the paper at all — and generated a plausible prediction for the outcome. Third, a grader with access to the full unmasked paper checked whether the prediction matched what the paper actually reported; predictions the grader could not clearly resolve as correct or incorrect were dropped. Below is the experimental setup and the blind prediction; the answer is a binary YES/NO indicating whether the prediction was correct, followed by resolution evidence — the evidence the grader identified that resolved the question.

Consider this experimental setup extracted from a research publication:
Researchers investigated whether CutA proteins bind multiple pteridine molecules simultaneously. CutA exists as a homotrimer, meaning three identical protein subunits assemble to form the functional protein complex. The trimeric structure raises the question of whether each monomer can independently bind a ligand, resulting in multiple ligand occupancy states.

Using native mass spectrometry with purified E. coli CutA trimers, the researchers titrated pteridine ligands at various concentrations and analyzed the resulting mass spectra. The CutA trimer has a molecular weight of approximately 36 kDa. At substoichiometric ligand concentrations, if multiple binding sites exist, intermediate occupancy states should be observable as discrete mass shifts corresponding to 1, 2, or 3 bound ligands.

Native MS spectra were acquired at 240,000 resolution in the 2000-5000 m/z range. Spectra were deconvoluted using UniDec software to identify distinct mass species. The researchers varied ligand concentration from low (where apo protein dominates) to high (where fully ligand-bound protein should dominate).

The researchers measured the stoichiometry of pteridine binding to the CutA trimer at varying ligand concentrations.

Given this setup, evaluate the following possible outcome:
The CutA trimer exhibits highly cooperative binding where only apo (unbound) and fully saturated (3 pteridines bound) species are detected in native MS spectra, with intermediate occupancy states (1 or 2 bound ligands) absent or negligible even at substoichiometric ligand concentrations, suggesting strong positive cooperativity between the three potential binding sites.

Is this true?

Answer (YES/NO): NO